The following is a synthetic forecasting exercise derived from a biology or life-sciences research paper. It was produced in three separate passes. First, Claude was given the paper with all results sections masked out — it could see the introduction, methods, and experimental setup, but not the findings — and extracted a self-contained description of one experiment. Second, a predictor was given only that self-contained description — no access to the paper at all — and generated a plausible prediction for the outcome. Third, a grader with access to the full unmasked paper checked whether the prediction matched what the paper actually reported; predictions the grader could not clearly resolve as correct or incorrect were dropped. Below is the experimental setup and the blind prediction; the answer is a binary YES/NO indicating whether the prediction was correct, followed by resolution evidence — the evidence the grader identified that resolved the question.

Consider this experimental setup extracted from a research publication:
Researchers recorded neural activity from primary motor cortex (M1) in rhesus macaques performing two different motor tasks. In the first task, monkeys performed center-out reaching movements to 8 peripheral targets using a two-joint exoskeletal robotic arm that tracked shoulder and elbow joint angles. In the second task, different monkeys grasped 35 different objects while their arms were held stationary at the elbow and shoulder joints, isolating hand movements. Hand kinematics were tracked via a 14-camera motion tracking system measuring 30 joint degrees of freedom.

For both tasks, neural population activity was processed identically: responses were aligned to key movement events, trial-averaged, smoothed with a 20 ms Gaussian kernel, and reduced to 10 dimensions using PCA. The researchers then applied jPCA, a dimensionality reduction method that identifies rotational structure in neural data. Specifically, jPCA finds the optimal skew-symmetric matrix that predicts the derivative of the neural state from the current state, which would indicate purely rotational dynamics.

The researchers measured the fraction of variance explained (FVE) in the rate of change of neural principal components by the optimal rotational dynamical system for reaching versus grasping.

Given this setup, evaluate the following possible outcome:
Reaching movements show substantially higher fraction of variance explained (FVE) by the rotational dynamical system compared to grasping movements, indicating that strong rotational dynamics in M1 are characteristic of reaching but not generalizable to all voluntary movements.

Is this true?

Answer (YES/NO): YES